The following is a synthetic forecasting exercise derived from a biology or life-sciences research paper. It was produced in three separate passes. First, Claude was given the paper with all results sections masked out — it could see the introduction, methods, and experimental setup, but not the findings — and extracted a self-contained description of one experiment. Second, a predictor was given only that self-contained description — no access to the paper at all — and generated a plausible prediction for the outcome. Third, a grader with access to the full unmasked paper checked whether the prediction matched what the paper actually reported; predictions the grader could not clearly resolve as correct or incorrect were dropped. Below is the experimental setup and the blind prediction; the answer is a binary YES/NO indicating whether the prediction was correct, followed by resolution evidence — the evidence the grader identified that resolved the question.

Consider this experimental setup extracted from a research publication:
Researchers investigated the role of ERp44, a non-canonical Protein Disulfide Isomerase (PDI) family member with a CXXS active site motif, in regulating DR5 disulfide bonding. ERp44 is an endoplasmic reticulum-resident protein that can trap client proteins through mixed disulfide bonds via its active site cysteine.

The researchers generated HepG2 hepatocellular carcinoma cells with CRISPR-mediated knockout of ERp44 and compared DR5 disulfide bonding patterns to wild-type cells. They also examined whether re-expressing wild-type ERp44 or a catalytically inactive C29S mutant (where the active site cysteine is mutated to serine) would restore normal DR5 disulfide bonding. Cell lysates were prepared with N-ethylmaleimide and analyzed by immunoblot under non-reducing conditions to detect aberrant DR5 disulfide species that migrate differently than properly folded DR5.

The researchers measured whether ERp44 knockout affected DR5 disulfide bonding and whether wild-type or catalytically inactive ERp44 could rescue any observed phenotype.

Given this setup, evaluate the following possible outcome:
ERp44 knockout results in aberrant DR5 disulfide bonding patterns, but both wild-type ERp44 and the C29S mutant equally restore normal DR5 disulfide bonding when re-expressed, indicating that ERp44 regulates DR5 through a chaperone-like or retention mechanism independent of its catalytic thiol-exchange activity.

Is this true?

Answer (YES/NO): NO